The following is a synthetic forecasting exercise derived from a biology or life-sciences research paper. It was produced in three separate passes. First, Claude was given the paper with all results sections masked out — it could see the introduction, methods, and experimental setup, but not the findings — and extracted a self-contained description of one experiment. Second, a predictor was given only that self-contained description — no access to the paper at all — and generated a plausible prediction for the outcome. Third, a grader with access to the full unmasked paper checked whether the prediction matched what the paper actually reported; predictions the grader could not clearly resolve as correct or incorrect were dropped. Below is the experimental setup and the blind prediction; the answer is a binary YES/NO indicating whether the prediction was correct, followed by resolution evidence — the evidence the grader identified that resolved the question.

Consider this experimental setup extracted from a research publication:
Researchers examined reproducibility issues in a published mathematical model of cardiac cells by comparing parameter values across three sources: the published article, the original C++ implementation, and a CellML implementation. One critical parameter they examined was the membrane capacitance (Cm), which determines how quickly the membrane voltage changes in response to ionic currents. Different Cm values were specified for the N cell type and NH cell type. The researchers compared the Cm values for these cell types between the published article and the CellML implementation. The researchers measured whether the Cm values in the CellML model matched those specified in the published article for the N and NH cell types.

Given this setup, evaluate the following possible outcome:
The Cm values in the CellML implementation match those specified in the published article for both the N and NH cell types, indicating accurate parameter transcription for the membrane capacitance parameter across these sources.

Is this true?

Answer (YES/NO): NO